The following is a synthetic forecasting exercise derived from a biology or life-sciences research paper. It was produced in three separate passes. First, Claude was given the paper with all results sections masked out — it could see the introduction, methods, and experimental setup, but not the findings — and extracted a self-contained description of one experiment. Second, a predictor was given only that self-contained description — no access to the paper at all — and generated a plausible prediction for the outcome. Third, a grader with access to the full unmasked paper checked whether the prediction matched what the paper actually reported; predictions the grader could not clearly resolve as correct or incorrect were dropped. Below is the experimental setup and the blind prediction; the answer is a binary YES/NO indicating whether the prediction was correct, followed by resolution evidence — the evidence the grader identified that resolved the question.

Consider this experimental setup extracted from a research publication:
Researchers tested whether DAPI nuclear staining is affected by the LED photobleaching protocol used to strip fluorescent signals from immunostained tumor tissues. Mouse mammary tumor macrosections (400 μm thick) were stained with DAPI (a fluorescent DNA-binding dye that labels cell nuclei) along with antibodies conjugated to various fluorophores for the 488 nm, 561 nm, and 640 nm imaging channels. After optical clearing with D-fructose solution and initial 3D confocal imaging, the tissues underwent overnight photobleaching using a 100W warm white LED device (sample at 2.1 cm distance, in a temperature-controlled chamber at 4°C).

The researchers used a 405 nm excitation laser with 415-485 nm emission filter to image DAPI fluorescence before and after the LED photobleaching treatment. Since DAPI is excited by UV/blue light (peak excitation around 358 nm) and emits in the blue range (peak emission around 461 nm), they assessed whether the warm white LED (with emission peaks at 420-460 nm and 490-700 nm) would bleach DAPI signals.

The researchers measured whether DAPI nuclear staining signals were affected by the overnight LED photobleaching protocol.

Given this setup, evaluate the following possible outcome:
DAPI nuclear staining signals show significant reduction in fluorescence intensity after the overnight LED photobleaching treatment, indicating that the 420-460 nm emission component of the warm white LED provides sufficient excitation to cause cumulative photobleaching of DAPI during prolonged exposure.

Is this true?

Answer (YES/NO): NO